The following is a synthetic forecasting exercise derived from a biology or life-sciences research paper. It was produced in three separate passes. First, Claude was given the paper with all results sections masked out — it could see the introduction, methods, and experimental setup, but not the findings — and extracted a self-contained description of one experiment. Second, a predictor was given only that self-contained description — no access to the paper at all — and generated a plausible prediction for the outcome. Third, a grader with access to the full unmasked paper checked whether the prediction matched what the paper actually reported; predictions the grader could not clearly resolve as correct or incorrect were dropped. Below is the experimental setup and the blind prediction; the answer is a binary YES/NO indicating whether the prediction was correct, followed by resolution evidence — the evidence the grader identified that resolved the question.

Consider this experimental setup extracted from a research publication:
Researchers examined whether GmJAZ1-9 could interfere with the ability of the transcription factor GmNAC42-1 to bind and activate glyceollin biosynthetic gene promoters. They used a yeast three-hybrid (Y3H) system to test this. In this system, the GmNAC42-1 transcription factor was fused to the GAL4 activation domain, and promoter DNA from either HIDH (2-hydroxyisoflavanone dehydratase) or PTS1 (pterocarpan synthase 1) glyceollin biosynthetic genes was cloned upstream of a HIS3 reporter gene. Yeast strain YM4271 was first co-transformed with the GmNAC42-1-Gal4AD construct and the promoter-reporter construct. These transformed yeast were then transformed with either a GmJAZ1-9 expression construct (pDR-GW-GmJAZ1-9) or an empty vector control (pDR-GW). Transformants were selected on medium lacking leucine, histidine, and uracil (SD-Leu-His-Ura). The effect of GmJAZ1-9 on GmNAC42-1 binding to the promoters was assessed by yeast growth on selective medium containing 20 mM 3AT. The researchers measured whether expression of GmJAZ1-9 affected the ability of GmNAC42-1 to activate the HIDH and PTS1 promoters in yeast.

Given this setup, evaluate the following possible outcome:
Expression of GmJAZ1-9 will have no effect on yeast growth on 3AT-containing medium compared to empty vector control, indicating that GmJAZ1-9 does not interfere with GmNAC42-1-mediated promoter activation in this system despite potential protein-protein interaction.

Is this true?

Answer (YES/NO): NO